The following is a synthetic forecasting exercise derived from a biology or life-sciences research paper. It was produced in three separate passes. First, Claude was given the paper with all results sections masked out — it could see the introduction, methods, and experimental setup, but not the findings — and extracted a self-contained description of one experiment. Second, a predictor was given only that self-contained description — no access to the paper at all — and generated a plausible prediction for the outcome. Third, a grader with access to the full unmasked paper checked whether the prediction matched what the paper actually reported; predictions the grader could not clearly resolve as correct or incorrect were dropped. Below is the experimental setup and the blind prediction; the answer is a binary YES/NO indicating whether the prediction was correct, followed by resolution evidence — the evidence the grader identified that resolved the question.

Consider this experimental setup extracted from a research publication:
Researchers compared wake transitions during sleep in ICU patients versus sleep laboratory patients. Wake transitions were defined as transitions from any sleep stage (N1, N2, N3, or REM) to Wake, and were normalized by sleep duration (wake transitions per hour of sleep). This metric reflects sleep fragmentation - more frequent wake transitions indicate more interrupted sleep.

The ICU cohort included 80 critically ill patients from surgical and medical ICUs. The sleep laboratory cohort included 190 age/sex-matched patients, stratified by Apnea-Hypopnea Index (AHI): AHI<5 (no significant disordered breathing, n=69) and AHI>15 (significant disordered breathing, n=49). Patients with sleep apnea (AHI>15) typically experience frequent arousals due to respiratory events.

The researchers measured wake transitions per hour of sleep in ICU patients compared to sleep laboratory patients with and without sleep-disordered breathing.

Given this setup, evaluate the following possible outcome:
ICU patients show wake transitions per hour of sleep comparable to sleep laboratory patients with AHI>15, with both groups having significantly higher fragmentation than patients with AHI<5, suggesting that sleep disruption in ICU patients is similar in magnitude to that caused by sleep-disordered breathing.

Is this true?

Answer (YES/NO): YES